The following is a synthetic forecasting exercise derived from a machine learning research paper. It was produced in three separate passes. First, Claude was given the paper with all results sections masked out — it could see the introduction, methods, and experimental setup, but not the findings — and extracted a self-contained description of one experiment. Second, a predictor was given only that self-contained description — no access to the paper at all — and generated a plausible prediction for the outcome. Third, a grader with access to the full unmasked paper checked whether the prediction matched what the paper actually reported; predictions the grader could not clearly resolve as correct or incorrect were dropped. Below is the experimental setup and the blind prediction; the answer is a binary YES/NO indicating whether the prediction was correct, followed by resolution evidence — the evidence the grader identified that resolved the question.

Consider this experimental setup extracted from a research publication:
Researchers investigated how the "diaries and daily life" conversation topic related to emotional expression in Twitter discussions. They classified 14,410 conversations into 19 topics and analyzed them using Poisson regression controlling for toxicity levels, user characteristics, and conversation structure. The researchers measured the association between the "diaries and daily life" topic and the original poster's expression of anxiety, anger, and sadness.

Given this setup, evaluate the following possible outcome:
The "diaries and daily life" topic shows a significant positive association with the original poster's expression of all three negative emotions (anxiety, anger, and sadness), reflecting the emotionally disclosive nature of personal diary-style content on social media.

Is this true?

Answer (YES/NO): YES